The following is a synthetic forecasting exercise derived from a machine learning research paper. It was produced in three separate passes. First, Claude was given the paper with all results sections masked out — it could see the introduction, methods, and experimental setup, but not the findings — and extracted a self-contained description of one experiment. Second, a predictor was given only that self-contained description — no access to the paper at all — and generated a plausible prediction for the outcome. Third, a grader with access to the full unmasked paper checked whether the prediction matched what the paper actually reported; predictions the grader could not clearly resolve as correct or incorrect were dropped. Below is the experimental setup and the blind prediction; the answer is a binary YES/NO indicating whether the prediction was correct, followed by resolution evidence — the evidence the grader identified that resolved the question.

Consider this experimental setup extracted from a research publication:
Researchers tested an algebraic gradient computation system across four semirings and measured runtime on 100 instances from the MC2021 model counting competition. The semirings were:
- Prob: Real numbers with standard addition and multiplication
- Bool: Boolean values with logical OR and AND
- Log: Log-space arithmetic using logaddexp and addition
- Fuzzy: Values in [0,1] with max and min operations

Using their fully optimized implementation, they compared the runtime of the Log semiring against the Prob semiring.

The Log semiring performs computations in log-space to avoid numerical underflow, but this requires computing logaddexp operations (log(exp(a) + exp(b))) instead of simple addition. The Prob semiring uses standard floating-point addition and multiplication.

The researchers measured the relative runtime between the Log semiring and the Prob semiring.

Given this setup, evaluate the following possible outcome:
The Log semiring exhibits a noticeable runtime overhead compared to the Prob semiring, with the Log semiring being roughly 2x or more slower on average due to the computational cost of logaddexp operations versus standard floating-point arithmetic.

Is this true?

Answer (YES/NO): NO